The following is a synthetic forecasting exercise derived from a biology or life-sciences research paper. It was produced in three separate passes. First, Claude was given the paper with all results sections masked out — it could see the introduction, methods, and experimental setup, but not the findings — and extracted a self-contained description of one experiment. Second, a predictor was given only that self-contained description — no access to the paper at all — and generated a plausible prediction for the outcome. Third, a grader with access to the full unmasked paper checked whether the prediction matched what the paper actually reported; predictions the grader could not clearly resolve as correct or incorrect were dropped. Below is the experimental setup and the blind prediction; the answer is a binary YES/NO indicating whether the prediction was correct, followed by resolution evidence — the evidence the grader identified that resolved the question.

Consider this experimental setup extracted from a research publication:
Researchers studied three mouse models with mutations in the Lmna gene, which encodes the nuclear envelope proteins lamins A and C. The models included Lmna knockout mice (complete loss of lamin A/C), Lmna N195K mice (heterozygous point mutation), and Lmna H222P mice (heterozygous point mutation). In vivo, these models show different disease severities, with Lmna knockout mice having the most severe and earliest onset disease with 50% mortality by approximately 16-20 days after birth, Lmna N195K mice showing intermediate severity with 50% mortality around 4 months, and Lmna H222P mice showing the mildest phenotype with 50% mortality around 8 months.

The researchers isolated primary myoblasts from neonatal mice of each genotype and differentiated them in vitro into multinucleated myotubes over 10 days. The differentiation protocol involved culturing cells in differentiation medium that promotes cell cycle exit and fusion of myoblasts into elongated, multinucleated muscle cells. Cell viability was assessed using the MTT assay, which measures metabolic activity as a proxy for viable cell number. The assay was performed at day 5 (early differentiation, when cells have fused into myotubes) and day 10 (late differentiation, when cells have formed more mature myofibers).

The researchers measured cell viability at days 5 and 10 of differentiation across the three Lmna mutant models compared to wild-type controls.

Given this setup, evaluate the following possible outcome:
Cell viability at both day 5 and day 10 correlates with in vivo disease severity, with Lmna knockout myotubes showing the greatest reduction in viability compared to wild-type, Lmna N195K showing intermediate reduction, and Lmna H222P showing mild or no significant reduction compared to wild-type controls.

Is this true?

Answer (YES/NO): NO